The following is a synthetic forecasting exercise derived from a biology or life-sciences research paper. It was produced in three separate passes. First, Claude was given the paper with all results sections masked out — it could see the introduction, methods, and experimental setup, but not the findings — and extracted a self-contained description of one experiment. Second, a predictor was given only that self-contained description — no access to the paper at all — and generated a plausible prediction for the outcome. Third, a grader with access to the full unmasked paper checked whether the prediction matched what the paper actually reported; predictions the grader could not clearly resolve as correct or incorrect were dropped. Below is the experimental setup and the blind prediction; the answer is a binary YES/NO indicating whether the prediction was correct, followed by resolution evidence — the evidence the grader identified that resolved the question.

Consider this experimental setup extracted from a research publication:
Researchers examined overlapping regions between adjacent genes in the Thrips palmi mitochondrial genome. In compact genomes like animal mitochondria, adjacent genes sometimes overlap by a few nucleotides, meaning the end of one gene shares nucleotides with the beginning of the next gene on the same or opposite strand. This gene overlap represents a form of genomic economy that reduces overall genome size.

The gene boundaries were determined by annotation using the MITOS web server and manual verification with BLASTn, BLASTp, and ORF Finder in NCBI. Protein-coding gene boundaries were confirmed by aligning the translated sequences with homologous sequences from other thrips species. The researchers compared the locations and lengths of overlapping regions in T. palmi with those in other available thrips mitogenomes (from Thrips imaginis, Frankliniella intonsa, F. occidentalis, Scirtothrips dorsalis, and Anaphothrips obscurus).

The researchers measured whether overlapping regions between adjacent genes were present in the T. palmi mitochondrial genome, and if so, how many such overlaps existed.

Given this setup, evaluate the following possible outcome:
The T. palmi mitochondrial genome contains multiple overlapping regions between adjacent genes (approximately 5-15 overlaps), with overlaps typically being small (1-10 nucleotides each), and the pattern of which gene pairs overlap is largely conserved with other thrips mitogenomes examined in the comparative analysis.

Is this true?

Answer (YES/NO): NO